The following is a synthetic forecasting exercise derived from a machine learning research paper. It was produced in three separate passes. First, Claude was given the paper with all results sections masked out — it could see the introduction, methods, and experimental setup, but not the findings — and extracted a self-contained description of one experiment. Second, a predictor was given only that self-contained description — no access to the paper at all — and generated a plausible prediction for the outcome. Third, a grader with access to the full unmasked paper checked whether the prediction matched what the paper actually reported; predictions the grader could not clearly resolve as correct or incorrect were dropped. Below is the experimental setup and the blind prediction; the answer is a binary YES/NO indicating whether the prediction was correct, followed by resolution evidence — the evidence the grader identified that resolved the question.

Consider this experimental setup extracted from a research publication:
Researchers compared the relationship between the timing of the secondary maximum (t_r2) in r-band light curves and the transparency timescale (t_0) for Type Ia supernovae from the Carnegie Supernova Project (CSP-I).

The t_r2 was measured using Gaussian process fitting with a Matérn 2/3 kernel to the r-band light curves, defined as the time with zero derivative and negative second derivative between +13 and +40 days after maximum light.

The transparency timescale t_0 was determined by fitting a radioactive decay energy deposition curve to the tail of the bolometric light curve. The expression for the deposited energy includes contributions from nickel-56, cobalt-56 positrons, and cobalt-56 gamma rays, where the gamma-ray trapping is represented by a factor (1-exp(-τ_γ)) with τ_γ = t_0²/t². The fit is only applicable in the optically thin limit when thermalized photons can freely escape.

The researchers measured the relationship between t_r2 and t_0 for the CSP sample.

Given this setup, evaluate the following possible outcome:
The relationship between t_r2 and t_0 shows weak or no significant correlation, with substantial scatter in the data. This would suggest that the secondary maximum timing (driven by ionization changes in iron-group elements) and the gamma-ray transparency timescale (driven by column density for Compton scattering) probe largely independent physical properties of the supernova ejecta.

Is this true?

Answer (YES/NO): NO